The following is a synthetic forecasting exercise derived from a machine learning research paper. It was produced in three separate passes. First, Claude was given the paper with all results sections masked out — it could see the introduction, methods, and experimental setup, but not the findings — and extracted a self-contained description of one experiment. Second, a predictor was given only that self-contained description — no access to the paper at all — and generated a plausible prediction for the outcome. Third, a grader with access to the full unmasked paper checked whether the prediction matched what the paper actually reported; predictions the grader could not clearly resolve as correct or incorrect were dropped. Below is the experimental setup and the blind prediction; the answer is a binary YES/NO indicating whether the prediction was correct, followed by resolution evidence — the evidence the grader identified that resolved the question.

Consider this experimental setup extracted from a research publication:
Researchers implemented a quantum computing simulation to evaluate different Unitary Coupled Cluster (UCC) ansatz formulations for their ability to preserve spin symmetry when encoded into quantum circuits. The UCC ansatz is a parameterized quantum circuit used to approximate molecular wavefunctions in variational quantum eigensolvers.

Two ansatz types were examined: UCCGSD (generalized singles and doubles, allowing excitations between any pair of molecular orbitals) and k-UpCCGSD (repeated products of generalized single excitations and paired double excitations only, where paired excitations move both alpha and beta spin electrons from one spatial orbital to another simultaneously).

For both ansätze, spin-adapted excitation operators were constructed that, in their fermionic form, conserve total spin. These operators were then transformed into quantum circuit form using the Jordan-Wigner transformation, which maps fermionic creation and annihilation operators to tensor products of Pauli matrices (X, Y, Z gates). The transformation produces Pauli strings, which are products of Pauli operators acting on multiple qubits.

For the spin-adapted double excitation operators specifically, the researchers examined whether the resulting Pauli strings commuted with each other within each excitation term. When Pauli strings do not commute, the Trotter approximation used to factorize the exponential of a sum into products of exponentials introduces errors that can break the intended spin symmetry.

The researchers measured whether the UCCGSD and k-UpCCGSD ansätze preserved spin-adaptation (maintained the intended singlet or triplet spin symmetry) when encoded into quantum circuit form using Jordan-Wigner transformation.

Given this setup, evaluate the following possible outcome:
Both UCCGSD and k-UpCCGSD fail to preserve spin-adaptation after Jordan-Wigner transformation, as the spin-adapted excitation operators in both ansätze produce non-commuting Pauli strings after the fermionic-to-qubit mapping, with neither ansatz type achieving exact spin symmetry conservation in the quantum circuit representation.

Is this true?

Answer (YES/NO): NO